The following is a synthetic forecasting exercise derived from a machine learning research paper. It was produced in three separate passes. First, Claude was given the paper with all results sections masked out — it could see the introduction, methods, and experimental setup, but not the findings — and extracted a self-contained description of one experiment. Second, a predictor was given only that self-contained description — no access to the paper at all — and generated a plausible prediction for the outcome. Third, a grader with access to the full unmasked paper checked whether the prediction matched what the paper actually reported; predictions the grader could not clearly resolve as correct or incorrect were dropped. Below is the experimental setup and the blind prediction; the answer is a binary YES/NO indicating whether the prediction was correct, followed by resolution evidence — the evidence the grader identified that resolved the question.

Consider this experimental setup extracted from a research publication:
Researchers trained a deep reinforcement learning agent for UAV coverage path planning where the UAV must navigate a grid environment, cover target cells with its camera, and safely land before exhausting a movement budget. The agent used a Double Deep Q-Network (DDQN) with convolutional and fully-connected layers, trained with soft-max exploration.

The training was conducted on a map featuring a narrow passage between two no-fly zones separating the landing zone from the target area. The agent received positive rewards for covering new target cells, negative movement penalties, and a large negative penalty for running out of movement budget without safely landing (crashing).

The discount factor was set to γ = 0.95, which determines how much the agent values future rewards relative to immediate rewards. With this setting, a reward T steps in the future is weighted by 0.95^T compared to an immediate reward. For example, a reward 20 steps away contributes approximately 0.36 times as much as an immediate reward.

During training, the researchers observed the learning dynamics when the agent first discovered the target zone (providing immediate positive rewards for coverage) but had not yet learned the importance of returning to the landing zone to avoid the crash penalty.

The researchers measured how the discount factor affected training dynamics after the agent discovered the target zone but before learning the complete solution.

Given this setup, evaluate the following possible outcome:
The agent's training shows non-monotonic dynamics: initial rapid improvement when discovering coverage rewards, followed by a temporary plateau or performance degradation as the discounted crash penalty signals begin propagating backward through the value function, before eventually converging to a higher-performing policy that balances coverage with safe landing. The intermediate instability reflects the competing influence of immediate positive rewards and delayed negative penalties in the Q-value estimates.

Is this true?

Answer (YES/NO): NO